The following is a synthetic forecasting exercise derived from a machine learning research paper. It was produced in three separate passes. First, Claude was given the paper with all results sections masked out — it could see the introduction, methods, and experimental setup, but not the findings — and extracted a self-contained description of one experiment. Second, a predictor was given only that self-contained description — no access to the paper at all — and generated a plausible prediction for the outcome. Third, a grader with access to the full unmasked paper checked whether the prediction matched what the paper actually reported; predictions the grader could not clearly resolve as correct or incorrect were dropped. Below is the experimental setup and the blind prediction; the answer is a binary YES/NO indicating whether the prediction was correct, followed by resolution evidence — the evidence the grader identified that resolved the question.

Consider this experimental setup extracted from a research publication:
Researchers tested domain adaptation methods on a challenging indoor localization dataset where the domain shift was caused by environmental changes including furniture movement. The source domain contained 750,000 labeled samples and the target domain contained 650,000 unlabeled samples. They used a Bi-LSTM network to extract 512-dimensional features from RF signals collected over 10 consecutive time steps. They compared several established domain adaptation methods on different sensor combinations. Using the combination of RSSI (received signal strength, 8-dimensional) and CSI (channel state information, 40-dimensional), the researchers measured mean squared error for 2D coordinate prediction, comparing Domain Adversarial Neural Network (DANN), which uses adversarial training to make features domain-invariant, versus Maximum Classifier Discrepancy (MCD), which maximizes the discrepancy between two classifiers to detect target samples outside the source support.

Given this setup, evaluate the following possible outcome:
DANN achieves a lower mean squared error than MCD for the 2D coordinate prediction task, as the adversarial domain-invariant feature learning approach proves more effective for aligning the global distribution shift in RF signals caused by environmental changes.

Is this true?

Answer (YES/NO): YES